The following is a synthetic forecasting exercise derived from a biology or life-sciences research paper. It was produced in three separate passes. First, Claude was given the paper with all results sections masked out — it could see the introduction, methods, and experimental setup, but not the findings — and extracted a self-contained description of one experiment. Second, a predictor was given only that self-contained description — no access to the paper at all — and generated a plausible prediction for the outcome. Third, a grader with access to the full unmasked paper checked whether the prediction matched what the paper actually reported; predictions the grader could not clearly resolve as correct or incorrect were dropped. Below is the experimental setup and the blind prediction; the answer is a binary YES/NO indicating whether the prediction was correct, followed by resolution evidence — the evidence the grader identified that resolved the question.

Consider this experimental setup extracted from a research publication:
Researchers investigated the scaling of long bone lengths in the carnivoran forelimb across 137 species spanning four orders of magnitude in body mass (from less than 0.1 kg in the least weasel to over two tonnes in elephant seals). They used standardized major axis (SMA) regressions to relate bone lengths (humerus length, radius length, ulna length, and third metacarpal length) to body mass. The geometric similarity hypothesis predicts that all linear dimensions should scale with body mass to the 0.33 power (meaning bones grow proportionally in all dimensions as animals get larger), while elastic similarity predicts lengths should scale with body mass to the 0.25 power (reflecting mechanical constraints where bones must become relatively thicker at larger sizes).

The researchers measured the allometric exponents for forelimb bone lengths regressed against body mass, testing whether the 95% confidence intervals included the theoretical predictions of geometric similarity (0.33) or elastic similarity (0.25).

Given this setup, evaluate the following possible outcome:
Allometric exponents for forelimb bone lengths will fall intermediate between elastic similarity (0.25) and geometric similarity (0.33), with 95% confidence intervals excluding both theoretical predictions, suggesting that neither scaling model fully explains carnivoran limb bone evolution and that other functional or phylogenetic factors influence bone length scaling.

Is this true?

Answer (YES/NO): NO